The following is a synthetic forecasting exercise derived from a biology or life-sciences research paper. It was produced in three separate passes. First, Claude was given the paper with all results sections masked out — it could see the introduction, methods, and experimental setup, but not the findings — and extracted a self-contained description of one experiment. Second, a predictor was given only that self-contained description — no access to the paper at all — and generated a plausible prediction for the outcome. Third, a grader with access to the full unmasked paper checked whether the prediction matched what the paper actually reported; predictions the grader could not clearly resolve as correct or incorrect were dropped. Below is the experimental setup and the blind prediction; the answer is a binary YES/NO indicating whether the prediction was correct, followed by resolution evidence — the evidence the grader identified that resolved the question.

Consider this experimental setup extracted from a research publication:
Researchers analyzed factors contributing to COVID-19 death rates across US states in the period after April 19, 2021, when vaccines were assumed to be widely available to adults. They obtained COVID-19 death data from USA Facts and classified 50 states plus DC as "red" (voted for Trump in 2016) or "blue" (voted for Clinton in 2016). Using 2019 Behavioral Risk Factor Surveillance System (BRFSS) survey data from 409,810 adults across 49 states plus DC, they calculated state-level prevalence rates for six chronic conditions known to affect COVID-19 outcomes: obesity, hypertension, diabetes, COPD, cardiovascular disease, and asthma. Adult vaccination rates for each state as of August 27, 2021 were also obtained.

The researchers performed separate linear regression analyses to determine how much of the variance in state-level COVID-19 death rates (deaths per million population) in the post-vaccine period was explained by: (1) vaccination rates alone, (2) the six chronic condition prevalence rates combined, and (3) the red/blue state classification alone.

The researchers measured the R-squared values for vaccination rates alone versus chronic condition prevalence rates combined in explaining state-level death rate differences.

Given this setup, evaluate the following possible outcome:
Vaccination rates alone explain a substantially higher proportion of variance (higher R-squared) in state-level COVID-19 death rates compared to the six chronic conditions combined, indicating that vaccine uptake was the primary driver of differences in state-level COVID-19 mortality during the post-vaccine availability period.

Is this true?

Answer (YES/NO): YES